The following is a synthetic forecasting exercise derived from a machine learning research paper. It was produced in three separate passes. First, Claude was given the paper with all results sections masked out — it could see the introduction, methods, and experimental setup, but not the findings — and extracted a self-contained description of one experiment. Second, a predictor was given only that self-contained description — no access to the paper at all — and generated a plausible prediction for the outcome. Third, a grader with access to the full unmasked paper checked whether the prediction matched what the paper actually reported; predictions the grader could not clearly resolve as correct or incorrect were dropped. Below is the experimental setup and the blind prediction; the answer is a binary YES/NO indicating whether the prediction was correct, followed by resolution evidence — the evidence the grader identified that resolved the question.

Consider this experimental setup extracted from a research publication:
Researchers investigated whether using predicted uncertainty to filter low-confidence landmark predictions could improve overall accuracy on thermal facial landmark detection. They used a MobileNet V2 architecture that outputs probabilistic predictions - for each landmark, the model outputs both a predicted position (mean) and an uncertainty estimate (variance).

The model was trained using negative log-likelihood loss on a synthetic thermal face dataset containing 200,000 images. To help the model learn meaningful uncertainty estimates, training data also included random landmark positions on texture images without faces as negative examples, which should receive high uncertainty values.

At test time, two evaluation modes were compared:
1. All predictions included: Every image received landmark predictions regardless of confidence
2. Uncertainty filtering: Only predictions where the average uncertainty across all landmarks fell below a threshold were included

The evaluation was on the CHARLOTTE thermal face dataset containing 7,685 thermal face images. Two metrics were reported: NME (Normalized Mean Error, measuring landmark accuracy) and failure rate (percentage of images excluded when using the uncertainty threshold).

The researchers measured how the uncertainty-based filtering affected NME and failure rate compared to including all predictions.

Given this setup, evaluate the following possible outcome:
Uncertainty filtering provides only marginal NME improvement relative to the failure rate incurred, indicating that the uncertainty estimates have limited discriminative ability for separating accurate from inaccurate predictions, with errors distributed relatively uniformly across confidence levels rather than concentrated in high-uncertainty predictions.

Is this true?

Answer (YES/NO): NO